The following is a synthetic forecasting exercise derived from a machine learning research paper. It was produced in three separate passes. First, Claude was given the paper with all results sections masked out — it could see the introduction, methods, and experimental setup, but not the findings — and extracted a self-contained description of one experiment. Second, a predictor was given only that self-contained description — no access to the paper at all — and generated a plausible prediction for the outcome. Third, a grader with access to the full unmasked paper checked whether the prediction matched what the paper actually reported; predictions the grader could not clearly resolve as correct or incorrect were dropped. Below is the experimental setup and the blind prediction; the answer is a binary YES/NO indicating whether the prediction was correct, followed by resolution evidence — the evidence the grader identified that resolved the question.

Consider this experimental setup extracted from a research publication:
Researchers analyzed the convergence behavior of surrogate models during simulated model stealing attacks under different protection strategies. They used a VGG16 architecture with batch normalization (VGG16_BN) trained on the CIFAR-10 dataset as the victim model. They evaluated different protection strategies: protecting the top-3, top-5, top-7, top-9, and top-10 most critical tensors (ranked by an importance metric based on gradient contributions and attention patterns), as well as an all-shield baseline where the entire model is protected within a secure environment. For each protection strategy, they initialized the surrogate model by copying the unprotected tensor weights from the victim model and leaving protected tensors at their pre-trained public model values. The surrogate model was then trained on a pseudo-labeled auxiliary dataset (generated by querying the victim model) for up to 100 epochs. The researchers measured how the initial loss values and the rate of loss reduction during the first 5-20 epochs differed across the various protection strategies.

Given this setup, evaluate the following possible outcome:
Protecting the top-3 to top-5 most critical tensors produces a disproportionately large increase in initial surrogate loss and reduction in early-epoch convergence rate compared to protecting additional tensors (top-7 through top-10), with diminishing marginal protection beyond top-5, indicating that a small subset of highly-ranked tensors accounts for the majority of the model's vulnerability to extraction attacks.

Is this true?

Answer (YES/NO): NO